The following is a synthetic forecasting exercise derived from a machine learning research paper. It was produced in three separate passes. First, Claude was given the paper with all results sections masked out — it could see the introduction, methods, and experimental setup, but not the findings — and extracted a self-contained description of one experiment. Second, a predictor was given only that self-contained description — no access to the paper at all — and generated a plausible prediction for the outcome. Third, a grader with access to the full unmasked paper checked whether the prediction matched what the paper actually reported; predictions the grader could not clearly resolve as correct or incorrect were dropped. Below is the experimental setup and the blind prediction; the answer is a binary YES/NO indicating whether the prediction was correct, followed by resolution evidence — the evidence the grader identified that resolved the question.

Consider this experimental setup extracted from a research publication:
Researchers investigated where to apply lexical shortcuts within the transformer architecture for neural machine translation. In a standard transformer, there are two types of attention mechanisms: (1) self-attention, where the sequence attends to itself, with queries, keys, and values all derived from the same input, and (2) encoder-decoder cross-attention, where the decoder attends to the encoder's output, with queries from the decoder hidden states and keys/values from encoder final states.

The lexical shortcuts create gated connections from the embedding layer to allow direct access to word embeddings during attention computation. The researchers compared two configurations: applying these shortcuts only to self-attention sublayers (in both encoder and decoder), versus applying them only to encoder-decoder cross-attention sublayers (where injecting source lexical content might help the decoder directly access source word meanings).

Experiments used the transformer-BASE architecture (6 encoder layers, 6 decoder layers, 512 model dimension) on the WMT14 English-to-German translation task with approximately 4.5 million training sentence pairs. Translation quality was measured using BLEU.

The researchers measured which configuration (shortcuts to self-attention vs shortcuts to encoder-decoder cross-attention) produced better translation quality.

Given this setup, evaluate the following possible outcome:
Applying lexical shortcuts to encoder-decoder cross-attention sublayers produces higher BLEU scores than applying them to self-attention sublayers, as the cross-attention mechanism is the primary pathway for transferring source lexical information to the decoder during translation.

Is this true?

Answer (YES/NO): NO